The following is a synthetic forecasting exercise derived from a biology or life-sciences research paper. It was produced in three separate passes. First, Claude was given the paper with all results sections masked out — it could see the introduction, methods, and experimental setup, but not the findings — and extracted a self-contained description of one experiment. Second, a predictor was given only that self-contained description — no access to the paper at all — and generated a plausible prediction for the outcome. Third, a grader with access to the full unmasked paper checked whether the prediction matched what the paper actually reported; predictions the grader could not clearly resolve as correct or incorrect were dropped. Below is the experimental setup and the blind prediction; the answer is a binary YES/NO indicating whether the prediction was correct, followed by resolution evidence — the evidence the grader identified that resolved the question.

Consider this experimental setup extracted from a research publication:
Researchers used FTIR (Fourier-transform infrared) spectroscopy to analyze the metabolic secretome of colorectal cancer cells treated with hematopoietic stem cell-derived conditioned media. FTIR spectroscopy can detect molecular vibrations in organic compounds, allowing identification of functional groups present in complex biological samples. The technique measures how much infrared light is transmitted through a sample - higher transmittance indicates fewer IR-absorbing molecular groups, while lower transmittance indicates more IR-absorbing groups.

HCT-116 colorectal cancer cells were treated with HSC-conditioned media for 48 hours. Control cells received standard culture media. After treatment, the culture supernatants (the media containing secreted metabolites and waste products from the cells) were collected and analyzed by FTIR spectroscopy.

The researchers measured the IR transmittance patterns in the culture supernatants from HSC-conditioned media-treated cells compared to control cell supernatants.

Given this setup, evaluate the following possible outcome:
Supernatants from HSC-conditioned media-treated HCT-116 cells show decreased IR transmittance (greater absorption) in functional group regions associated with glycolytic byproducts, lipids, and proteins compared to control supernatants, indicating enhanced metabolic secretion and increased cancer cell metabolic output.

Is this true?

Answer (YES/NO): NO